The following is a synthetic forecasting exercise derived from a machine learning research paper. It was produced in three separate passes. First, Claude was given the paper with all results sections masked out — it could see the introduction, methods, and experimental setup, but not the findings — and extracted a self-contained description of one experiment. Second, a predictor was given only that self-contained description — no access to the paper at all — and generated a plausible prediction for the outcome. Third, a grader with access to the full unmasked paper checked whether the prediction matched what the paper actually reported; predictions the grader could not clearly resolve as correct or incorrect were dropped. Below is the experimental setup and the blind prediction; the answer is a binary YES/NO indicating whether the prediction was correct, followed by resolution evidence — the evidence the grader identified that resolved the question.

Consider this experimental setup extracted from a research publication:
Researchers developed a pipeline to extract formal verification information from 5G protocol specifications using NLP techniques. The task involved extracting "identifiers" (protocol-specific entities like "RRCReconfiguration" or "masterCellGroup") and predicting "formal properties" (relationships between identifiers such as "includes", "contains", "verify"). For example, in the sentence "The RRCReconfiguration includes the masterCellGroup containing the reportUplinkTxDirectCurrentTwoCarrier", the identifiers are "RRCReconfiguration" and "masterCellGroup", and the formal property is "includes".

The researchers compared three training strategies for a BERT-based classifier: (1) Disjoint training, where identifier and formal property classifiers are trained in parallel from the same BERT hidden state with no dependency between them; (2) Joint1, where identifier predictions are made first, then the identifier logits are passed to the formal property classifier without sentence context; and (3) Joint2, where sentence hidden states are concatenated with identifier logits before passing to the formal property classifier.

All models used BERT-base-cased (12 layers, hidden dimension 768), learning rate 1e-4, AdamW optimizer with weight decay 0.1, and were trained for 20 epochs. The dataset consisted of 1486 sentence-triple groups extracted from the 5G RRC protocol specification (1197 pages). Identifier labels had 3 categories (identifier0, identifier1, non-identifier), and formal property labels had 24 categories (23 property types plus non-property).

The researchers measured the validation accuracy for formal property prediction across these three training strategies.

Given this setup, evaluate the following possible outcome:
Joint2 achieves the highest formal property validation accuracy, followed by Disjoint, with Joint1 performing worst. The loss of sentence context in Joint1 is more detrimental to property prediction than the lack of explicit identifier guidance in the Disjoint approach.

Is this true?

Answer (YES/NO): YES